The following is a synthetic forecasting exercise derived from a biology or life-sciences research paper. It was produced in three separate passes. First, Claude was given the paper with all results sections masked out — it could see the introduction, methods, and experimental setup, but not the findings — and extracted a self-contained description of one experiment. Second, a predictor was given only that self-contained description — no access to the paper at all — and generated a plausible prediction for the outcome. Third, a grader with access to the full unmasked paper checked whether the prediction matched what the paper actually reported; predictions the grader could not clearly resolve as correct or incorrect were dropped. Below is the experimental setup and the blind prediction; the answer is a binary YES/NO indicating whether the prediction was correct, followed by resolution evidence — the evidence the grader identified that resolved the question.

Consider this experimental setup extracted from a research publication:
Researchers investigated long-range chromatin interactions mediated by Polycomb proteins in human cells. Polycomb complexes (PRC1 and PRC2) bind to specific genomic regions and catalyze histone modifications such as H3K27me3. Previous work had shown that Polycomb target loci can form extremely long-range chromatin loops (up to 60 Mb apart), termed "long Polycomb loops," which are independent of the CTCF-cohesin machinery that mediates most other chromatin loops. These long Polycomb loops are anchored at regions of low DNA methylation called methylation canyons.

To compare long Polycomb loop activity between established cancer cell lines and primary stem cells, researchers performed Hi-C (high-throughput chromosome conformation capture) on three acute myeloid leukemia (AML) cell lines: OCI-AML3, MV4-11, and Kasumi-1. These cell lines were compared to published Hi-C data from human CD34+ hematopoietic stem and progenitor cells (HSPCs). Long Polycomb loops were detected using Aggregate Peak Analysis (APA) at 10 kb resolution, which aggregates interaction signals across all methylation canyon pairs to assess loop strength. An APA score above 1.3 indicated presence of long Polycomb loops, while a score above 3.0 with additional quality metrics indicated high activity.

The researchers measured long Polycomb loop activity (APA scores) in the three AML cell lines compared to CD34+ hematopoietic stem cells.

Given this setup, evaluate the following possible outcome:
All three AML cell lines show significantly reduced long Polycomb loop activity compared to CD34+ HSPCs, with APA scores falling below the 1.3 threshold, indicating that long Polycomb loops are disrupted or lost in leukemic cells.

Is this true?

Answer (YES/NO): YES